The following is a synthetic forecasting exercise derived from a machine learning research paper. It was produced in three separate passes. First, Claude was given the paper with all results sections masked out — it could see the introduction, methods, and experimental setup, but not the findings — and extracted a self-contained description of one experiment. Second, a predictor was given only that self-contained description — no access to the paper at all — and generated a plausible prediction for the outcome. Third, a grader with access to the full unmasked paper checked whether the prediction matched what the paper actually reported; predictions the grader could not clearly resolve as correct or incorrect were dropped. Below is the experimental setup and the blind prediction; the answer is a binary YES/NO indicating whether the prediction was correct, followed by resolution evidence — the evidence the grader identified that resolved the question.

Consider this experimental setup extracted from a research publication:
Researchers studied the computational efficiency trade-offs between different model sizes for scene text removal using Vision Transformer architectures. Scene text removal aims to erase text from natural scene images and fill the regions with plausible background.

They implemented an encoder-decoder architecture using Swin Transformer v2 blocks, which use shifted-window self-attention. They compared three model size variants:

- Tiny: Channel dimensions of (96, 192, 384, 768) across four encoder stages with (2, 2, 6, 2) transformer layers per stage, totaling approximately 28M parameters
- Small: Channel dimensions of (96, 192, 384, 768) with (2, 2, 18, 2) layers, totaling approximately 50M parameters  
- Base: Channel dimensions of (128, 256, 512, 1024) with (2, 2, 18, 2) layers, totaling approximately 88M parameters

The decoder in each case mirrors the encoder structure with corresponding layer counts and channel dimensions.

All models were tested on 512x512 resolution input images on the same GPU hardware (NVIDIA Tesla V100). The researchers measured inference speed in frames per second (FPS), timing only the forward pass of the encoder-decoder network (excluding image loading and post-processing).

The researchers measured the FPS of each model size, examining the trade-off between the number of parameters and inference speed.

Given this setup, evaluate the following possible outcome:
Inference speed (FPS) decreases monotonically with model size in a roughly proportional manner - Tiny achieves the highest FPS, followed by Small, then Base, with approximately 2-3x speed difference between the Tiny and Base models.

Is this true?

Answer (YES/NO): NO